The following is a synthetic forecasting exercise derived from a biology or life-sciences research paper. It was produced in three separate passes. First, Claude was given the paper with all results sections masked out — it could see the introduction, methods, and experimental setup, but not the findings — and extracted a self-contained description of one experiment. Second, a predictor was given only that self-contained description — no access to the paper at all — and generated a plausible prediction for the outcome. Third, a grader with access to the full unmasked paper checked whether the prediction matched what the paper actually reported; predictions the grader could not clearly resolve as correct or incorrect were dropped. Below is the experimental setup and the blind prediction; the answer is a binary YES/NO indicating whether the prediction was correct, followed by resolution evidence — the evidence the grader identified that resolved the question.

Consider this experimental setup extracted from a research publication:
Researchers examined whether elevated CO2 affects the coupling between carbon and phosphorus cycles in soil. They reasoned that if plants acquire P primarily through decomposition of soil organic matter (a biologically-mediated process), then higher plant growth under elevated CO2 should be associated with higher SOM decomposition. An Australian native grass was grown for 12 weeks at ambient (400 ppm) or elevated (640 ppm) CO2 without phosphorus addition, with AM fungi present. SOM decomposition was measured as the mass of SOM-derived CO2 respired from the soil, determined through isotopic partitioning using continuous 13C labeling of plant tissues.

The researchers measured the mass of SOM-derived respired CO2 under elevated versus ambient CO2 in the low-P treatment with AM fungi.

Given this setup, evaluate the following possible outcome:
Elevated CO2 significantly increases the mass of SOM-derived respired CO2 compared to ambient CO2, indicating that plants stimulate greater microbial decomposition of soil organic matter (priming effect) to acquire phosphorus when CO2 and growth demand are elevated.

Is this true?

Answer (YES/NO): NO